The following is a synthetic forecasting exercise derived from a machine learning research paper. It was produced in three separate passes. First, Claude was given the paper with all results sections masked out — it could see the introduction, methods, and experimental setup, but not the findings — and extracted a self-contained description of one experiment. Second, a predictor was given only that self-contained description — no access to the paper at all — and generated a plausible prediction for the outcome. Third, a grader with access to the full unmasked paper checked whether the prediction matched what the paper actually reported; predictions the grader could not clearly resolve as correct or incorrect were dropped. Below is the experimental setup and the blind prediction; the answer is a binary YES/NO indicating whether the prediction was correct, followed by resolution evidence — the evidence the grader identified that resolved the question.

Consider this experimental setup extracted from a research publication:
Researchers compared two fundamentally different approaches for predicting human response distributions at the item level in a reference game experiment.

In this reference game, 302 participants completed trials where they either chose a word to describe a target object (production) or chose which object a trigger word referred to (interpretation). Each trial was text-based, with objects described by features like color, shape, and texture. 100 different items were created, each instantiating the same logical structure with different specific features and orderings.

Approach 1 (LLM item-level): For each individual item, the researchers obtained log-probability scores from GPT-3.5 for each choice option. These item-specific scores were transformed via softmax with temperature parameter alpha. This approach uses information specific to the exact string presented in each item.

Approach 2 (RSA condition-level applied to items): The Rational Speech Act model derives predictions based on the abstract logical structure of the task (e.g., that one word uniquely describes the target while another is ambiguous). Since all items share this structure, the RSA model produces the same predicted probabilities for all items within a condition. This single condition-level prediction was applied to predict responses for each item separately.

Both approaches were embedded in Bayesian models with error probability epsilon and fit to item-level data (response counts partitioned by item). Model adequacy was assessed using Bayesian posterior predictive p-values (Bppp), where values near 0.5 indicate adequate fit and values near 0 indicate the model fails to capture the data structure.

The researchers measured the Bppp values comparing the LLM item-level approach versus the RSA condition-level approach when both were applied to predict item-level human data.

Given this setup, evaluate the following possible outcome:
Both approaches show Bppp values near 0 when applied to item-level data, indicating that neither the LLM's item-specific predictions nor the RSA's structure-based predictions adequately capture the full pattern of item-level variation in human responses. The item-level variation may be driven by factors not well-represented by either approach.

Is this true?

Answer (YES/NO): NO